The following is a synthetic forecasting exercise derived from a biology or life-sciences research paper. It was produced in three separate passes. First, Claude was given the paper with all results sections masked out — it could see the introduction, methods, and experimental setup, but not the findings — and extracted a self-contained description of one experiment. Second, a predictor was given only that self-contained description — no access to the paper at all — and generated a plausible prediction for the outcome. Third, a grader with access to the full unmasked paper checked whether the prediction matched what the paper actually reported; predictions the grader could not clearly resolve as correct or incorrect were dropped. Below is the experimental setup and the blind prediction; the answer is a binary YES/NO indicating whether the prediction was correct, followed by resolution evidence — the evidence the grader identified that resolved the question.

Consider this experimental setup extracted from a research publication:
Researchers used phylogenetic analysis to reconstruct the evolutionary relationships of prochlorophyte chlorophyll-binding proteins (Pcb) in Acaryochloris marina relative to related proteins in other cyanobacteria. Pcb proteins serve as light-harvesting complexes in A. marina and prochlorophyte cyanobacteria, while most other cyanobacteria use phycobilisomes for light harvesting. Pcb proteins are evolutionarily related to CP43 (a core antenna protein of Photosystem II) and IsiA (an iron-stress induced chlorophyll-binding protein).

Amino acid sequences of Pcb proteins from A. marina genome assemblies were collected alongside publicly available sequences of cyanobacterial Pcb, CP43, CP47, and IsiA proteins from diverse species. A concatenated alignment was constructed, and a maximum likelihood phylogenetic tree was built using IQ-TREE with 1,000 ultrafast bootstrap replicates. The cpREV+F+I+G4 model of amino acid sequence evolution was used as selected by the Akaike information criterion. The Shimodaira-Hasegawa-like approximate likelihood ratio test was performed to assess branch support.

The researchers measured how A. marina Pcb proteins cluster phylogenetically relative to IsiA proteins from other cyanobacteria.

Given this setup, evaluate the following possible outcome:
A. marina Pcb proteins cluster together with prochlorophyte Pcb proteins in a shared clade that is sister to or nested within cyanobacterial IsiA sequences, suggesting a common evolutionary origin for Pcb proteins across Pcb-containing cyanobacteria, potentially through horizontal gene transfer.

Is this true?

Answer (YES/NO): YES